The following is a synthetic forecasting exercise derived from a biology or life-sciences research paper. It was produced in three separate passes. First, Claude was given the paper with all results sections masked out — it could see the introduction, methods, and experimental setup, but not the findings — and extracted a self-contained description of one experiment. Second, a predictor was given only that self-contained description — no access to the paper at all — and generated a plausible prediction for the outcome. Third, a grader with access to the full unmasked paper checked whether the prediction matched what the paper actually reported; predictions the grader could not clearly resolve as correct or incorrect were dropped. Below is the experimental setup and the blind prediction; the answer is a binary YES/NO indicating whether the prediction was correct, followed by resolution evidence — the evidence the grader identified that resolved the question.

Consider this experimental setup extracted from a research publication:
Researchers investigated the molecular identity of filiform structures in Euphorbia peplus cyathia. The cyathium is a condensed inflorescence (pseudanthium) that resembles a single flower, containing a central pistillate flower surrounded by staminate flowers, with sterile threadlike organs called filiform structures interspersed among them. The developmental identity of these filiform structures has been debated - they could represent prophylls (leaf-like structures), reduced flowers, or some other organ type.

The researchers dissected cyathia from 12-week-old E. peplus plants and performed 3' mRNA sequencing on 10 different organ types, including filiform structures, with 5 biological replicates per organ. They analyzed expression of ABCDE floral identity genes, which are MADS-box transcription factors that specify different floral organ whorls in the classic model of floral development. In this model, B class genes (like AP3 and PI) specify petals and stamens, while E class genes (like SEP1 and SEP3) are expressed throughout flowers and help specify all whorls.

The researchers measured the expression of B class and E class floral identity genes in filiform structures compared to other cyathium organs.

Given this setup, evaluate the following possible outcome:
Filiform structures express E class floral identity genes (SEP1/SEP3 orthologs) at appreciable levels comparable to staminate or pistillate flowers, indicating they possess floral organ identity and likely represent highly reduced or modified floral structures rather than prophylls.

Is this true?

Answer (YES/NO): NO